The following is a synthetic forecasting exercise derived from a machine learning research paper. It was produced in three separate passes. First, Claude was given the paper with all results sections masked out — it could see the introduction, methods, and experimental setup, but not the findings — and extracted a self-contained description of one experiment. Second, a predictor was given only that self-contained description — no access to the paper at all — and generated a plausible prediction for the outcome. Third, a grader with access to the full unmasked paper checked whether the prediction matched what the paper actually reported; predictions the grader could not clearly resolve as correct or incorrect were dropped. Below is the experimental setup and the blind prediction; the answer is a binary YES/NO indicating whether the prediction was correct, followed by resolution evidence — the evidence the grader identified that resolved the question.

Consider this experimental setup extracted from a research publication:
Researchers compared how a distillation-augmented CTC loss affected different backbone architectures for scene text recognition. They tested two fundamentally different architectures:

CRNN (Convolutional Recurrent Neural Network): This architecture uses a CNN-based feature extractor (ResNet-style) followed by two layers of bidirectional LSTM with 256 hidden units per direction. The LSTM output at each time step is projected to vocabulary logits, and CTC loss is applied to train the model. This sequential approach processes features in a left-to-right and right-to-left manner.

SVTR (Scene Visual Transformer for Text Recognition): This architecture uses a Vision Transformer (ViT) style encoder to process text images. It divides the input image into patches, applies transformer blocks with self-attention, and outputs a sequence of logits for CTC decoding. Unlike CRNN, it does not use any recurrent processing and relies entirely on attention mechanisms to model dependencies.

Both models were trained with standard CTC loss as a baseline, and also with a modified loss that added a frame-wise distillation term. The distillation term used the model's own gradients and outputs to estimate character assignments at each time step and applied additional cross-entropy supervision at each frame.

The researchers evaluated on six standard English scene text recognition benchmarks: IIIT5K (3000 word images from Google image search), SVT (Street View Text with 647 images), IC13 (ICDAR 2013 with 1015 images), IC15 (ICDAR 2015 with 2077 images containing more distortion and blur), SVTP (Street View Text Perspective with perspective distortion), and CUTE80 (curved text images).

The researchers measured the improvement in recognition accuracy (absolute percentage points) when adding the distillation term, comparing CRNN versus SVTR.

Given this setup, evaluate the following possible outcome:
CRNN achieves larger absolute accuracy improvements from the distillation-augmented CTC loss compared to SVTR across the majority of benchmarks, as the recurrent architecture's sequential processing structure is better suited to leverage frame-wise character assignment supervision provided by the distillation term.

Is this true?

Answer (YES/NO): YES